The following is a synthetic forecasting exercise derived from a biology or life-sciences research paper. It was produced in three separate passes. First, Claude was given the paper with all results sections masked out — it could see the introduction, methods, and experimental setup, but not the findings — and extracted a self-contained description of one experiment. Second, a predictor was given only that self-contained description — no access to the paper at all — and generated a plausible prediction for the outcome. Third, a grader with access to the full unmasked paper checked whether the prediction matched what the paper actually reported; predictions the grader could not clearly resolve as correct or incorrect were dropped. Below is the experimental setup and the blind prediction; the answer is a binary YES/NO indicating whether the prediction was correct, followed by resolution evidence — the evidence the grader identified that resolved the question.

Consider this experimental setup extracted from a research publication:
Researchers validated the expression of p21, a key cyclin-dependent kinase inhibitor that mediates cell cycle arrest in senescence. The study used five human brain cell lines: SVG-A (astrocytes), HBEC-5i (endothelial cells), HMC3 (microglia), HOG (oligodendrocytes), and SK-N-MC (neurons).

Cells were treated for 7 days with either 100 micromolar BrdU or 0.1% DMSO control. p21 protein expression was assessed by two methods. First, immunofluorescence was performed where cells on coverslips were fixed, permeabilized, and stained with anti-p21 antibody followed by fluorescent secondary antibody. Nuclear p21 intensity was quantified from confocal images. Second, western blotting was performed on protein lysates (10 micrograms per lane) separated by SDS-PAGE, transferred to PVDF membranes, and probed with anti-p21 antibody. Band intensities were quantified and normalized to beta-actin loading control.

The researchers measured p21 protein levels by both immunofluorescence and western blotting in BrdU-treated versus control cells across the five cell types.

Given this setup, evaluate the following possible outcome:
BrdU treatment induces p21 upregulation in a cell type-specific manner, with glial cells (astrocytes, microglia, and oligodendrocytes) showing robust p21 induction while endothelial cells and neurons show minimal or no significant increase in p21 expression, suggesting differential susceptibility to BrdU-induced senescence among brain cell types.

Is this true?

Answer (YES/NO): NO